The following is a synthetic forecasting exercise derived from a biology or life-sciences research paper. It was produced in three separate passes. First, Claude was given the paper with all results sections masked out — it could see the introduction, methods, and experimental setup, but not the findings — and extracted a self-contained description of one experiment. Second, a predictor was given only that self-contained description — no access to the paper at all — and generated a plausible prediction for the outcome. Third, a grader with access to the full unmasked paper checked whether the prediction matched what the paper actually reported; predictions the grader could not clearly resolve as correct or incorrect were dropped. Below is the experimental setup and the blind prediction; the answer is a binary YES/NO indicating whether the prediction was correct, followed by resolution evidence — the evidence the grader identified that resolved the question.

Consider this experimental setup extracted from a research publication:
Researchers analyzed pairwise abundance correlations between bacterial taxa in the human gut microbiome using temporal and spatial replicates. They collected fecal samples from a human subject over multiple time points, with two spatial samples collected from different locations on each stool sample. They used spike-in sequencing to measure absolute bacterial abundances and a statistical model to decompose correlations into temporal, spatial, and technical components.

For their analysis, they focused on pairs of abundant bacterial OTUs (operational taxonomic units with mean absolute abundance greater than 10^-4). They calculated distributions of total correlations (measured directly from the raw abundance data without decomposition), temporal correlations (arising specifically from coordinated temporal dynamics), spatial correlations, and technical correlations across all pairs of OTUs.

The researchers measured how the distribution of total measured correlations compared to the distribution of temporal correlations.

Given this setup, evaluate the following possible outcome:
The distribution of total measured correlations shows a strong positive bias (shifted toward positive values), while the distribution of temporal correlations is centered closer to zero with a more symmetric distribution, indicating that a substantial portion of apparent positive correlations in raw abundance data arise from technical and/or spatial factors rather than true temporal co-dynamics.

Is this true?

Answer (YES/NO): NO